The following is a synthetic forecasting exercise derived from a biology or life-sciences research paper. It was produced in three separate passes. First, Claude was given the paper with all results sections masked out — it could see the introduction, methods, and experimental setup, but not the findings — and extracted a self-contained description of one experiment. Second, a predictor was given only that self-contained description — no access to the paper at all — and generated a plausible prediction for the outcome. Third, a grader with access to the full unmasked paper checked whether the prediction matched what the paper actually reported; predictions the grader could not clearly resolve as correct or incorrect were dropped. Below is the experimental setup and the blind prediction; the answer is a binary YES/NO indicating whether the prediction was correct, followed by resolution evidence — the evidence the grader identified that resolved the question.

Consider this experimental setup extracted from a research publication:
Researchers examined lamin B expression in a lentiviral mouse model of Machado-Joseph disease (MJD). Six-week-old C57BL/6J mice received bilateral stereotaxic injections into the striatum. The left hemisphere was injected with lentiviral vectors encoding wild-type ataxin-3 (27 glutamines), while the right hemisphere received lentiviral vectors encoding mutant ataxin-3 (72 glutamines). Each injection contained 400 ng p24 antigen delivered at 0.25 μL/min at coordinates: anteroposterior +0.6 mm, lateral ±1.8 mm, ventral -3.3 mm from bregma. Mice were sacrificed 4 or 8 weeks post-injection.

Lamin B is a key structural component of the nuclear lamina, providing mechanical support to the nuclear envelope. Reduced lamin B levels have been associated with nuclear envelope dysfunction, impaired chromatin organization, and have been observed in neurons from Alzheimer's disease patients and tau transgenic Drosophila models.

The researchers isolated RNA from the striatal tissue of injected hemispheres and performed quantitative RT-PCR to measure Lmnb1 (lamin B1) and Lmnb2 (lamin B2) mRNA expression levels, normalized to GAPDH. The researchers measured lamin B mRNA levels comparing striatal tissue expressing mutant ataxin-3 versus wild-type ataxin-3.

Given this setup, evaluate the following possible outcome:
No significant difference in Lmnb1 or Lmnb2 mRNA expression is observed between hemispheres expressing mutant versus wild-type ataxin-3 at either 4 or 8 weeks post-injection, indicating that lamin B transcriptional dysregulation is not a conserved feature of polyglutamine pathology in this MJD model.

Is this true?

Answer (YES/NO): YES